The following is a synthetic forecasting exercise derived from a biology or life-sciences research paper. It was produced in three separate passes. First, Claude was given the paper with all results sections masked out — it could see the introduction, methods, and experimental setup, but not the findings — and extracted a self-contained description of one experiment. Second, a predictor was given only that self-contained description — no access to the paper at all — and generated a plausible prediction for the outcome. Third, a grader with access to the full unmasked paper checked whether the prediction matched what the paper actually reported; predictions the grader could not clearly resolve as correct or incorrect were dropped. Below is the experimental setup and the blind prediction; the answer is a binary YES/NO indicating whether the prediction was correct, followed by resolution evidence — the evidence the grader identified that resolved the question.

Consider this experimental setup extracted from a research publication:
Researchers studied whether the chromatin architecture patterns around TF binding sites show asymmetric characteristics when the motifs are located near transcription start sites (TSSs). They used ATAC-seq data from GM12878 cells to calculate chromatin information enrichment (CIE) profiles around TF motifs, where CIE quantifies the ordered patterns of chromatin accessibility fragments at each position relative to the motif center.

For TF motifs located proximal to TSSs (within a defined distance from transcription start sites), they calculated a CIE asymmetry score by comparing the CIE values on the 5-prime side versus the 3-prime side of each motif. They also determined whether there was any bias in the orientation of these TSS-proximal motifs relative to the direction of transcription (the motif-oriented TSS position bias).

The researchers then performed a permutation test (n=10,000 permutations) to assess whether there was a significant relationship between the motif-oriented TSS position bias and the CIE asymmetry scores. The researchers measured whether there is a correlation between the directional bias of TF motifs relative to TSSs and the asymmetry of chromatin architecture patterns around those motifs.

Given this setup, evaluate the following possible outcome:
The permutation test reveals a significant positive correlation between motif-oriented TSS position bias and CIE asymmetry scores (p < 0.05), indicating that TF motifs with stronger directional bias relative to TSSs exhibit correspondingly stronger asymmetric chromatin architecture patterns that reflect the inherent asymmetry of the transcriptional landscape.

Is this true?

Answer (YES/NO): YES